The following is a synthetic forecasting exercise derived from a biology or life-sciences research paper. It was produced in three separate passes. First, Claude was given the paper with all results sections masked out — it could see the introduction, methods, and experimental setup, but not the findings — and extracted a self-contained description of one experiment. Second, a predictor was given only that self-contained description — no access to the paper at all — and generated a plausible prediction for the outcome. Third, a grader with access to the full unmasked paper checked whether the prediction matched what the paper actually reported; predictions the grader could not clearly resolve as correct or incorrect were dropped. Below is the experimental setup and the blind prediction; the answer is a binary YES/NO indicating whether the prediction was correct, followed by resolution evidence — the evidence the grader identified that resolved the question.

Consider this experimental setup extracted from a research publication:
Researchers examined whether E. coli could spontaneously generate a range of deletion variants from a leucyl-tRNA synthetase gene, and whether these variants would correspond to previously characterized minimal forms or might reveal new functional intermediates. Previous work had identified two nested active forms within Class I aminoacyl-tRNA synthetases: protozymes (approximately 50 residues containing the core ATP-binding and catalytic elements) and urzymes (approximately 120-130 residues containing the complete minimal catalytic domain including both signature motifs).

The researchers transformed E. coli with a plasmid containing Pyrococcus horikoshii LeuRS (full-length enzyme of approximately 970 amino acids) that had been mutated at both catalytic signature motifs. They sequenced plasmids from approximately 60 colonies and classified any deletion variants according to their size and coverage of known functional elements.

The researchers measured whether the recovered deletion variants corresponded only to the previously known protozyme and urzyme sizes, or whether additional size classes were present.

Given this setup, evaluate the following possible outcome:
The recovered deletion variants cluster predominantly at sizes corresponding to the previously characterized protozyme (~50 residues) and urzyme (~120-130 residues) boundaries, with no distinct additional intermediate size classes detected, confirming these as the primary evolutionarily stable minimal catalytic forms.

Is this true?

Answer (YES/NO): NO